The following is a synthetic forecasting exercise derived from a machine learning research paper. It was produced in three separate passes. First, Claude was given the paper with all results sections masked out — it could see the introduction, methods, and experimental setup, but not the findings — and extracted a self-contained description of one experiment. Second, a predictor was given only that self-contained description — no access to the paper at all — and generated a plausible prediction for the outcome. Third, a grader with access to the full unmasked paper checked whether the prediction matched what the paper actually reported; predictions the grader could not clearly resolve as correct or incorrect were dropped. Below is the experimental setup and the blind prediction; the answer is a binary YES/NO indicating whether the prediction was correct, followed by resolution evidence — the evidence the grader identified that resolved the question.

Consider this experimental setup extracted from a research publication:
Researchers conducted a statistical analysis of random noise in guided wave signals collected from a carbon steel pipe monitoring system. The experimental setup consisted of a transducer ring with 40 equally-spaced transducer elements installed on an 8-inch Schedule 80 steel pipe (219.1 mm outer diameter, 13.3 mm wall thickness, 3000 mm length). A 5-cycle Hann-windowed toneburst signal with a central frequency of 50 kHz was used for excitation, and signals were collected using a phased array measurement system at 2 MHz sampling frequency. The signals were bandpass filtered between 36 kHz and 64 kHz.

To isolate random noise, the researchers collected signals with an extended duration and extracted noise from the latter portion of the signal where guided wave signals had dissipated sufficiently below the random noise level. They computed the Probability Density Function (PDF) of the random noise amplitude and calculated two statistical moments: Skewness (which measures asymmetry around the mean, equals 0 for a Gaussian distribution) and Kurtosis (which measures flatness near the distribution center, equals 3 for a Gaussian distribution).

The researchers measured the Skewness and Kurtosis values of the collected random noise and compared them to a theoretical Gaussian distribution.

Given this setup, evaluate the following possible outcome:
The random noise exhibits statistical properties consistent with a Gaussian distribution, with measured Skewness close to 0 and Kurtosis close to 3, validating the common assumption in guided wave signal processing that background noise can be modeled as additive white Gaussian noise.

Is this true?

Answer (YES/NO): YES